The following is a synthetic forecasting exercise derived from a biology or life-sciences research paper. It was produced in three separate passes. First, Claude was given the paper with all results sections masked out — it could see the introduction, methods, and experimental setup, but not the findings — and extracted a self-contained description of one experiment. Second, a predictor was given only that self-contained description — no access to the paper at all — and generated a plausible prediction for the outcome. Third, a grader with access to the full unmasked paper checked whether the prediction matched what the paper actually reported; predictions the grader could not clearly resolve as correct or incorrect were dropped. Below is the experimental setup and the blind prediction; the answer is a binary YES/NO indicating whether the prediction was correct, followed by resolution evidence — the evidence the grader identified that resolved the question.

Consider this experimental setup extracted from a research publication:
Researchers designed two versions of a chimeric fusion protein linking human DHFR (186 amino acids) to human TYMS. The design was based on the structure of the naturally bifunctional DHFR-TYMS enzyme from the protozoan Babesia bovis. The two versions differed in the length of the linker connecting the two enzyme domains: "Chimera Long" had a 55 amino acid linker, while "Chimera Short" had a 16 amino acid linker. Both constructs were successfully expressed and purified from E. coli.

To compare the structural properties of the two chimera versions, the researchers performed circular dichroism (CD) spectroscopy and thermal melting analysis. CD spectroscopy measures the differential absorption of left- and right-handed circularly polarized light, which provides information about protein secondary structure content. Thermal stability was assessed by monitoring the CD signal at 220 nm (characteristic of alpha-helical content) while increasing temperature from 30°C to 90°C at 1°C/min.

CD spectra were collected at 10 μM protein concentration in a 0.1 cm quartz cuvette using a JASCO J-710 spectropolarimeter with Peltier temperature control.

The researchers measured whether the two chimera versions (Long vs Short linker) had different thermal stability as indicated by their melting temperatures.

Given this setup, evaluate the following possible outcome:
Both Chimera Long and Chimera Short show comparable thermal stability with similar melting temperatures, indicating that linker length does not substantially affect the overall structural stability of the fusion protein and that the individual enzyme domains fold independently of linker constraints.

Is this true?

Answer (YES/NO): YES